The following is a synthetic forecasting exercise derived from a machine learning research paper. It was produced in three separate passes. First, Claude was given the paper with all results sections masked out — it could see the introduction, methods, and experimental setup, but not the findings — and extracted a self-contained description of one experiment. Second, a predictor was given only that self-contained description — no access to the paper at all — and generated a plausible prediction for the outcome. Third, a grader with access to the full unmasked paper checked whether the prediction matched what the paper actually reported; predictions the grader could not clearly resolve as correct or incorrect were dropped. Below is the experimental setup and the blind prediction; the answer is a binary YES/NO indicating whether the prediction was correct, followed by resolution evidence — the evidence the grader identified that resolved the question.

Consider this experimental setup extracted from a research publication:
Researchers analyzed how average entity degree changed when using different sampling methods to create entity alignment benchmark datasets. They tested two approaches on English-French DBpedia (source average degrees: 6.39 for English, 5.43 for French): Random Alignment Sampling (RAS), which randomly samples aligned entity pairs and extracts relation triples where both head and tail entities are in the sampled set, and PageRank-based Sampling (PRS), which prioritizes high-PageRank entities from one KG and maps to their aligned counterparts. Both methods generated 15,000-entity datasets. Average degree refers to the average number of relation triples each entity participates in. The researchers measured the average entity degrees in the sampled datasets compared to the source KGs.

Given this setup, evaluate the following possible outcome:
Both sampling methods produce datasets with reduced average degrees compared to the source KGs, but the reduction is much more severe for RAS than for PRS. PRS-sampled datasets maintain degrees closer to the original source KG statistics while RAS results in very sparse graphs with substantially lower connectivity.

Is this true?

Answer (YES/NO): YES